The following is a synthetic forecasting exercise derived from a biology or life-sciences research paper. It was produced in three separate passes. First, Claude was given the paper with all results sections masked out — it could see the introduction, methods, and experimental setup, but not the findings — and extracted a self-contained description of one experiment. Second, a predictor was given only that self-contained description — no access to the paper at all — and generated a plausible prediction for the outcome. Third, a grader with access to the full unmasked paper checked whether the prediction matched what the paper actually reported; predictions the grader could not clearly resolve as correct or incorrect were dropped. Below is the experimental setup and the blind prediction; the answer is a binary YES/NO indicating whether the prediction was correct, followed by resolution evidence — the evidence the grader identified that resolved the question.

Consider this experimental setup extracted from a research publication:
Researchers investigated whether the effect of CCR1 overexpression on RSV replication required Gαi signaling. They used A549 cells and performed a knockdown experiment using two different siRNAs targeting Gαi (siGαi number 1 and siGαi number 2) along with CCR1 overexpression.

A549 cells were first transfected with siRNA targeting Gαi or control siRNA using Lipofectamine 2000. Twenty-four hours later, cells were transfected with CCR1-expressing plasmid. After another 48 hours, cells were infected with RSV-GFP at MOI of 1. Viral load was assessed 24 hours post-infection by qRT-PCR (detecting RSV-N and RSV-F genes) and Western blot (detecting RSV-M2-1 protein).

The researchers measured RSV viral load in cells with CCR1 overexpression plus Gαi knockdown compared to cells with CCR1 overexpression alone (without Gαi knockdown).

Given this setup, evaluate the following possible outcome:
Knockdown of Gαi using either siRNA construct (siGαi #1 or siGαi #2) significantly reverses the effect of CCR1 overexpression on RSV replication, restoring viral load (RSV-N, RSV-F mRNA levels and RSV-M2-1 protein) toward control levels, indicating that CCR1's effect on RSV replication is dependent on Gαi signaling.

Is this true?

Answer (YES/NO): YES